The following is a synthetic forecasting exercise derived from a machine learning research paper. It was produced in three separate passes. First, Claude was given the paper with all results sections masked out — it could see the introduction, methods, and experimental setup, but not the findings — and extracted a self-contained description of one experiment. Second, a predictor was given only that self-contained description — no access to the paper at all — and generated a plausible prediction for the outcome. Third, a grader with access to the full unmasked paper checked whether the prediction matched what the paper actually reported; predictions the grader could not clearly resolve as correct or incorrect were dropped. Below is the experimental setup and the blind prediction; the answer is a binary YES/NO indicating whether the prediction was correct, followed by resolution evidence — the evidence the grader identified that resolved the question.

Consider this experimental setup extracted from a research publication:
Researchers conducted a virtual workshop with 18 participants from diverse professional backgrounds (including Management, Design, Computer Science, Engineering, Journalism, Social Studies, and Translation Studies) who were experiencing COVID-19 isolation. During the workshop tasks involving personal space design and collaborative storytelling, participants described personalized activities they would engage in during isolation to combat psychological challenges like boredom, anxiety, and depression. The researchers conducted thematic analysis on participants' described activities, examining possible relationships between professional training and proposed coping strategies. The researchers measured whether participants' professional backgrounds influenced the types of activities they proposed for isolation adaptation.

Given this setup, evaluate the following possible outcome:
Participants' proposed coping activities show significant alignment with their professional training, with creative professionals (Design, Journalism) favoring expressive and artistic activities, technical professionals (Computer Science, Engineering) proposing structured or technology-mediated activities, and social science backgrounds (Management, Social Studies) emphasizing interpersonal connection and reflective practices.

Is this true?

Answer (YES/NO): NO